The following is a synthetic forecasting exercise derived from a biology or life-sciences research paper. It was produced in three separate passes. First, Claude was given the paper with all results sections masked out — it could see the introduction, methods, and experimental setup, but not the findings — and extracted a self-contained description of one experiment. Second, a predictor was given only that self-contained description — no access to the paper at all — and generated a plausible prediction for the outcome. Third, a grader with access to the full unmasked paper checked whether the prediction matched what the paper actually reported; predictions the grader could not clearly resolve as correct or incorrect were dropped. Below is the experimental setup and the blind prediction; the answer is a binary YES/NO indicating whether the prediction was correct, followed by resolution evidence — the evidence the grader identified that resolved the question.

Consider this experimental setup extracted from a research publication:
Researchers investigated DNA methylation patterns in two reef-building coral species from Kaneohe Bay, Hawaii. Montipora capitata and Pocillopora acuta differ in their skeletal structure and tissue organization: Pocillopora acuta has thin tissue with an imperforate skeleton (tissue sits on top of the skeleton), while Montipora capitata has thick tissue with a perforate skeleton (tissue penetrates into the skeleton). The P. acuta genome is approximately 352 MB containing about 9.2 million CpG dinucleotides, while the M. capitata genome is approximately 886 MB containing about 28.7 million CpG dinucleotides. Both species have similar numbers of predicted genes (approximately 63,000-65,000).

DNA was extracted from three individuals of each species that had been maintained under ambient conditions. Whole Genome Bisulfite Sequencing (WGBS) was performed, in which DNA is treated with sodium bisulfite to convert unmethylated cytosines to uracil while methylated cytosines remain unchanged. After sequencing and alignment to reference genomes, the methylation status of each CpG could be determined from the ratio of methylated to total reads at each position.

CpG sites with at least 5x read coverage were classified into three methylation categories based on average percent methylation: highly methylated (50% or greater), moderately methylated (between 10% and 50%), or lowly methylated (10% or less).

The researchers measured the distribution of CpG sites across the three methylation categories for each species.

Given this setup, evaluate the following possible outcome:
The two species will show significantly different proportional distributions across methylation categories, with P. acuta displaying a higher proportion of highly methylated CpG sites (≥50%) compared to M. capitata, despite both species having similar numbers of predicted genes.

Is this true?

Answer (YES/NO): NO